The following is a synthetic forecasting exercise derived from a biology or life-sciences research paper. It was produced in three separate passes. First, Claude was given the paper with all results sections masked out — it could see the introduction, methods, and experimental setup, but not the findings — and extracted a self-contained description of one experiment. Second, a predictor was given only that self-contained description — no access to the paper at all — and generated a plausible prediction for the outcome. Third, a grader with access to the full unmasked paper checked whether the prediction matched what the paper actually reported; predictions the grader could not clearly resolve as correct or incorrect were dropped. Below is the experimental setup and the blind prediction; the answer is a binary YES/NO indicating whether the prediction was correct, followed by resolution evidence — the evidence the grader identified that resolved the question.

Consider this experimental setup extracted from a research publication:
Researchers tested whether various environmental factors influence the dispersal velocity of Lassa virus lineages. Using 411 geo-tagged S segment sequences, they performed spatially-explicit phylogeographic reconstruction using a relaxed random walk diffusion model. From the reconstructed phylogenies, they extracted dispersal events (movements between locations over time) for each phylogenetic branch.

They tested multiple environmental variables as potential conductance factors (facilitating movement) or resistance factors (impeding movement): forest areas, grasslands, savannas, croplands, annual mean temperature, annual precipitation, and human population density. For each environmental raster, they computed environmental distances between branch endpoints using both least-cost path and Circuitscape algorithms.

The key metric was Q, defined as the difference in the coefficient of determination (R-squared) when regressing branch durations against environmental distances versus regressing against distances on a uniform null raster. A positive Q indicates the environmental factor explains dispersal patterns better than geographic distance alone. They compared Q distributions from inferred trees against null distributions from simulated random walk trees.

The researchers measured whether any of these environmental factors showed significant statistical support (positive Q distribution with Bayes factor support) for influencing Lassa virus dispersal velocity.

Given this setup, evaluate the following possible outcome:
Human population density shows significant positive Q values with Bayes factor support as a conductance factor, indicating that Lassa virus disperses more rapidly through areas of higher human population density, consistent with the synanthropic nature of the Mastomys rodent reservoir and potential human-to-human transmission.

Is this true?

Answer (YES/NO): NO